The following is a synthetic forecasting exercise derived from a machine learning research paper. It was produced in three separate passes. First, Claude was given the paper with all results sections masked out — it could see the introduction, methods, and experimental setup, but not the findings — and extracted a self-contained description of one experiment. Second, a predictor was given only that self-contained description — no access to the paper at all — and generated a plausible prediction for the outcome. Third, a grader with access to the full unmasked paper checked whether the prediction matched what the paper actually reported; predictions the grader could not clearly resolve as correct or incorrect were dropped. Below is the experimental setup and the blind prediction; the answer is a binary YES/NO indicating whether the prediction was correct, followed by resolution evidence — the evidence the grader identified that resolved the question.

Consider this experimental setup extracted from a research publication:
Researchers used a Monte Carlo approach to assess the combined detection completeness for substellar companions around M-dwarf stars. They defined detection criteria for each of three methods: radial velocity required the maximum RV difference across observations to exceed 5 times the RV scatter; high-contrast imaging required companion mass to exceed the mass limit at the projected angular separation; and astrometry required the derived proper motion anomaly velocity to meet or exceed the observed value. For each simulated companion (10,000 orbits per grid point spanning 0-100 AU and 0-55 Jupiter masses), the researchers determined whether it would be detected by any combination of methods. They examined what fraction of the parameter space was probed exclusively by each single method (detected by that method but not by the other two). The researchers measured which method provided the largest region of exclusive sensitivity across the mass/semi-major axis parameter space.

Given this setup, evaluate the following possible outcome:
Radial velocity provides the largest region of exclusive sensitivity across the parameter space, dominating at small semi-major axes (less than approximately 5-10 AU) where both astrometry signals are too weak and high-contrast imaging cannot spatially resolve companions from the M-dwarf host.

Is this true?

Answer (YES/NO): NO